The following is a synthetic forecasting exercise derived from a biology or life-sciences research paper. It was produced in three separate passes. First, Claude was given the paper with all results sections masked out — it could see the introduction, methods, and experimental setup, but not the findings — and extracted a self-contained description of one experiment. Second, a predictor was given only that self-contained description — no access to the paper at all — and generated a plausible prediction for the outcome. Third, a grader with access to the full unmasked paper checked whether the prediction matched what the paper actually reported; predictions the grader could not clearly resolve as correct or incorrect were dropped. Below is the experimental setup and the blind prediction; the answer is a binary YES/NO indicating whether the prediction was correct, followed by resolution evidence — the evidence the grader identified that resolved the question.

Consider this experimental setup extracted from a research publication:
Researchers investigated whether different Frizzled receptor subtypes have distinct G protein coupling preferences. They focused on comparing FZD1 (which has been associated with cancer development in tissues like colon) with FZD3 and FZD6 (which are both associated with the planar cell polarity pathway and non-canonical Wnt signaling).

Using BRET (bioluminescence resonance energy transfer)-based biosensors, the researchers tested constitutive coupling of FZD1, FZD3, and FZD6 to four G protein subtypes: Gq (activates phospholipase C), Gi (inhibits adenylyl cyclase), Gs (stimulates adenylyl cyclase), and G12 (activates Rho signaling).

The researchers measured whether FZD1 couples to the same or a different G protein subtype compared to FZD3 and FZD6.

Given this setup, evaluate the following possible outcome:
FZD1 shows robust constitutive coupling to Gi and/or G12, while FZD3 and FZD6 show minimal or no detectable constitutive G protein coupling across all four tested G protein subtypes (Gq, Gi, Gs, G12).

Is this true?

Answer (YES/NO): NO